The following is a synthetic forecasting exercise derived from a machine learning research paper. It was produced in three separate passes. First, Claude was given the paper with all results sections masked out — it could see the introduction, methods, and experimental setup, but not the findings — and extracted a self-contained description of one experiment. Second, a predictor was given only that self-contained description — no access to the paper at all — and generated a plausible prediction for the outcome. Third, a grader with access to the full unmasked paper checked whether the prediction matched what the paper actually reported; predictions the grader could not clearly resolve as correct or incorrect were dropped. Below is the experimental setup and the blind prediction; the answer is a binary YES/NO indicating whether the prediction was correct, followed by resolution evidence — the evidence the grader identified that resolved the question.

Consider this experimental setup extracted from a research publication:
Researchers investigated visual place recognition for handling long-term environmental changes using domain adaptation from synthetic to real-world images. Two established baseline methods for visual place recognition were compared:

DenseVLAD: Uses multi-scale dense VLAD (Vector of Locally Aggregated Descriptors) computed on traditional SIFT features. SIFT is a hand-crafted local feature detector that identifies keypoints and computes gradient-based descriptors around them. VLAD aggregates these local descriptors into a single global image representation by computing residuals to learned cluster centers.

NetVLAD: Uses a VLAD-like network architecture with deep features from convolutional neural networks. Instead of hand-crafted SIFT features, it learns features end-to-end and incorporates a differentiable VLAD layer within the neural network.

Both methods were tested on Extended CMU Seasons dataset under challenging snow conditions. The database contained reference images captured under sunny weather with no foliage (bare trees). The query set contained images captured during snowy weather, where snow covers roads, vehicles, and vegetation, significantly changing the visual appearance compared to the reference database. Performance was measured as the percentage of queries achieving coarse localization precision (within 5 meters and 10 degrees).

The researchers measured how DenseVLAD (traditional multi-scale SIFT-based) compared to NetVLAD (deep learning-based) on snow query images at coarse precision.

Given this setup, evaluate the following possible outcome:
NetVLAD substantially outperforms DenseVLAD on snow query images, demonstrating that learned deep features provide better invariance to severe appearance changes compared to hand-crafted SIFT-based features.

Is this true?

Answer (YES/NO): NO